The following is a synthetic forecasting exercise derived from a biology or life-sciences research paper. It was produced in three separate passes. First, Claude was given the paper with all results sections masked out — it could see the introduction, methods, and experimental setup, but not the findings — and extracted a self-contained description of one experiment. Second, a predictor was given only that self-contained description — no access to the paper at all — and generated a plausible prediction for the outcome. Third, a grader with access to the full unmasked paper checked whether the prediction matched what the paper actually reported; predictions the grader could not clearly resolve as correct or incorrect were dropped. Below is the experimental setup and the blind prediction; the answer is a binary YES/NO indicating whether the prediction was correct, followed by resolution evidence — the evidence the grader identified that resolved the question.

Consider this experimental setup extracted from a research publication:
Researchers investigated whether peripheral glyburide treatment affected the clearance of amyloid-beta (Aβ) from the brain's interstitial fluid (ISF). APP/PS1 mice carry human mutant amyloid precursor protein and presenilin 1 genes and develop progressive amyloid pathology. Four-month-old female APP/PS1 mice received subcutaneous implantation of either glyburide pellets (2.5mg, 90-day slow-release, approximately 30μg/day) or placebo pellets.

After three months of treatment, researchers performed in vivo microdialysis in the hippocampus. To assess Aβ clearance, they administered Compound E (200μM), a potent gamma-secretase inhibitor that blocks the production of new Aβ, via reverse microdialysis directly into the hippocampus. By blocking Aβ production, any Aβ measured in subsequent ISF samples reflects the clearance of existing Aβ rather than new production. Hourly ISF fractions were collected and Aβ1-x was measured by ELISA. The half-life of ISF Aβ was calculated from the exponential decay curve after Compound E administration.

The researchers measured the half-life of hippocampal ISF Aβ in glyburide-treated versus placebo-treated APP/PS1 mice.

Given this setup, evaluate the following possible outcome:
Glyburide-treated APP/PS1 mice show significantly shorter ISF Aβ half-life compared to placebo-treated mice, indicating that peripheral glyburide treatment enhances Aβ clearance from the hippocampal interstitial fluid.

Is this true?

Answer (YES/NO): NO